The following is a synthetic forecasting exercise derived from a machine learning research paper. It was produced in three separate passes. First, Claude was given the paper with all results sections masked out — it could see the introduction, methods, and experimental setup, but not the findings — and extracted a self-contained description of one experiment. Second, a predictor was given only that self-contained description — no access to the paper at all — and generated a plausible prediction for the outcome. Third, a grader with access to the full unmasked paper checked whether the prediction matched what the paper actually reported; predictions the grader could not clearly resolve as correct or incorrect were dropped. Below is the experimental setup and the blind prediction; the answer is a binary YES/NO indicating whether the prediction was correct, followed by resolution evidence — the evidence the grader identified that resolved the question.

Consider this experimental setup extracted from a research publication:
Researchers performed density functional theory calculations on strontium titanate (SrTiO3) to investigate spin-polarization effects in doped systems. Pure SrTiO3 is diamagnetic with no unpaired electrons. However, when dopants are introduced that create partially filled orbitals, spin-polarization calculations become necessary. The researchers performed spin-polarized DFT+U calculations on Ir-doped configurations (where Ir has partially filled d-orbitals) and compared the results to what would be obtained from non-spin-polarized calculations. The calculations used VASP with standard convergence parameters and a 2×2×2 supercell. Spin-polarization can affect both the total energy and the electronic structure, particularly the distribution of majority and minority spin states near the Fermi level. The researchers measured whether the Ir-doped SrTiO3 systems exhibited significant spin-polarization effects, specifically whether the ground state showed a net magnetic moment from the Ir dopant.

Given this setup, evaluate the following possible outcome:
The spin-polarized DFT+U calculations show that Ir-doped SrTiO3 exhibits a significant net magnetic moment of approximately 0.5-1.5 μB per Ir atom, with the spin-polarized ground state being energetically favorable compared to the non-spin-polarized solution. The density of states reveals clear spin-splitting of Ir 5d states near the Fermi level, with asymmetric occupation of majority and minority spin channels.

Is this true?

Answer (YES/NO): YES